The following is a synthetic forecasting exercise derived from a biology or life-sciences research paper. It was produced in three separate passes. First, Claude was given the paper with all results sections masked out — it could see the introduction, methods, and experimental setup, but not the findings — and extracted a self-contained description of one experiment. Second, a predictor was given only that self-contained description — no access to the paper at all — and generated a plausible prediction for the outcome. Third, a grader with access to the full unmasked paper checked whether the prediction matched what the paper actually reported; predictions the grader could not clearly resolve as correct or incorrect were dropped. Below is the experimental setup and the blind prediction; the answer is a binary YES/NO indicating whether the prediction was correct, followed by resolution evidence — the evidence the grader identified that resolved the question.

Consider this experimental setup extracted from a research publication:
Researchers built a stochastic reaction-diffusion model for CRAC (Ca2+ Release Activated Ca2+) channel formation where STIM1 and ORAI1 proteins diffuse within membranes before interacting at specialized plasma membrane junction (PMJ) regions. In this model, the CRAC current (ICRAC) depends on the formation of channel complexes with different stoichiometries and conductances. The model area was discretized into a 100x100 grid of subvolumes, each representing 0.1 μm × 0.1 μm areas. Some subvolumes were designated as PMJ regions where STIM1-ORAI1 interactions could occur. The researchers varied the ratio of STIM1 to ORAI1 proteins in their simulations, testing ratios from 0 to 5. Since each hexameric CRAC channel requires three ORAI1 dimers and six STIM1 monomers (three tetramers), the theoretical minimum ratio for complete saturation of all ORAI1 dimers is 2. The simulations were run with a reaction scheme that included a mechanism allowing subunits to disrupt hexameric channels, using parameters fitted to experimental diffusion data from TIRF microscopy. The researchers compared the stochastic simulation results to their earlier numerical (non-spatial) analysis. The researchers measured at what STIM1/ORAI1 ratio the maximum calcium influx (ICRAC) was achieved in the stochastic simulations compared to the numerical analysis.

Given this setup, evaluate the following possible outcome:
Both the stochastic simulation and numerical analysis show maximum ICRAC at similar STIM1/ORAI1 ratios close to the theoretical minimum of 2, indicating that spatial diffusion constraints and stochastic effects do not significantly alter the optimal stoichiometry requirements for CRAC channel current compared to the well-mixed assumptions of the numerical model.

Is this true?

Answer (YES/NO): NO